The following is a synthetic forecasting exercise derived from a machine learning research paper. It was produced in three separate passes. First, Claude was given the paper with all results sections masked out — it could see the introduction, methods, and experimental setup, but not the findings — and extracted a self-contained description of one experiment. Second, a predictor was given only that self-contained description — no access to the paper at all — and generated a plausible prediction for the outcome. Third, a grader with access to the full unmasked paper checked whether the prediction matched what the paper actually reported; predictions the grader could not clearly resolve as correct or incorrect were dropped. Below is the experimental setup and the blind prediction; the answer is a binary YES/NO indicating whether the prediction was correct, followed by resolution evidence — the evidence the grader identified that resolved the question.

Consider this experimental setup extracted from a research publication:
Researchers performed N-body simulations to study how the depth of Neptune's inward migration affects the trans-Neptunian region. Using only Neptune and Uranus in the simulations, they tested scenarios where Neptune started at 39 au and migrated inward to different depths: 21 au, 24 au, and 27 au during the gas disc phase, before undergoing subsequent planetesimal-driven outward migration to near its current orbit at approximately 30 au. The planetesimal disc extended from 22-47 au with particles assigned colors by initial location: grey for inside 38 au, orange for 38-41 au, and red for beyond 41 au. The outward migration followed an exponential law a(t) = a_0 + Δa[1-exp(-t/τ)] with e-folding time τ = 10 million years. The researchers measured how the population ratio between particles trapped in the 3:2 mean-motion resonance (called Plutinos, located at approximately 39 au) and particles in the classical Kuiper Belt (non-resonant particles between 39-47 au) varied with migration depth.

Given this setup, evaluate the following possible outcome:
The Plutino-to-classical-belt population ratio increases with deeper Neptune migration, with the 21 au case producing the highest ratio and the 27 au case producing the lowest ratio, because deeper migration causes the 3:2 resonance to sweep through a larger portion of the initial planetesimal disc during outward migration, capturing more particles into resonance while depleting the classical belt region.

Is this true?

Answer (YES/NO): NO